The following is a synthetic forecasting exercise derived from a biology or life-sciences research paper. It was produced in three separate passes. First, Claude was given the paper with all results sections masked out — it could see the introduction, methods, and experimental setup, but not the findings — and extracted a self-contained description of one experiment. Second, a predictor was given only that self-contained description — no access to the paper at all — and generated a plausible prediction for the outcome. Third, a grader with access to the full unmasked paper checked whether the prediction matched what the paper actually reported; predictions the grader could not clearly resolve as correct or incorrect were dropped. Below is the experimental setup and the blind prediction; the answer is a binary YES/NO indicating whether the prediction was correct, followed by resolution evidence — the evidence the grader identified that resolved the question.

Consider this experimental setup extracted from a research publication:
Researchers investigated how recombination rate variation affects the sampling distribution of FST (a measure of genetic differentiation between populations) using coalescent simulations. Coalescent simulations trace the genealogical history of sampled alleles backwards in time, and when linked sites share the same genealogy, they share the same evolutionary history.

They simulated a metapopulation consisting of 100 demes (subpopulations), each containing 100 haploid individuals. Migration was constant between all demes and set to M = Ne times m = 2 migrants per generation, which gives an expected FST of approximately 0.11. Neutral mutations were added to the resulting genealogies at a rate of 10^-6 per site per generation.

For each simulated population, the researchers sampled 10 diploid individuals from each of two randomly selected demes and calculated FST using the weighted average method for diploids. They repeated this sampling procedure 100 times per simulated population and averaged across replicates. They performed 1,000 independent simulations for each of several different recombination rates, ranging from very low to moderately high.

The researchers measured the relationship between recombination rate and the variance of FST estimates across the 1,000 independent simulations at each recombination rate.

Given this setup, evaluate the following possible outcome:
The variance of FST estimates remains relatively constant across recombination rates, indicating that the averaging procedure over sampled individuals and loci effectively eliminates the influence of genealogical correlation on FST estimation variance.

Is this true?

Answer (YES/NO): NO